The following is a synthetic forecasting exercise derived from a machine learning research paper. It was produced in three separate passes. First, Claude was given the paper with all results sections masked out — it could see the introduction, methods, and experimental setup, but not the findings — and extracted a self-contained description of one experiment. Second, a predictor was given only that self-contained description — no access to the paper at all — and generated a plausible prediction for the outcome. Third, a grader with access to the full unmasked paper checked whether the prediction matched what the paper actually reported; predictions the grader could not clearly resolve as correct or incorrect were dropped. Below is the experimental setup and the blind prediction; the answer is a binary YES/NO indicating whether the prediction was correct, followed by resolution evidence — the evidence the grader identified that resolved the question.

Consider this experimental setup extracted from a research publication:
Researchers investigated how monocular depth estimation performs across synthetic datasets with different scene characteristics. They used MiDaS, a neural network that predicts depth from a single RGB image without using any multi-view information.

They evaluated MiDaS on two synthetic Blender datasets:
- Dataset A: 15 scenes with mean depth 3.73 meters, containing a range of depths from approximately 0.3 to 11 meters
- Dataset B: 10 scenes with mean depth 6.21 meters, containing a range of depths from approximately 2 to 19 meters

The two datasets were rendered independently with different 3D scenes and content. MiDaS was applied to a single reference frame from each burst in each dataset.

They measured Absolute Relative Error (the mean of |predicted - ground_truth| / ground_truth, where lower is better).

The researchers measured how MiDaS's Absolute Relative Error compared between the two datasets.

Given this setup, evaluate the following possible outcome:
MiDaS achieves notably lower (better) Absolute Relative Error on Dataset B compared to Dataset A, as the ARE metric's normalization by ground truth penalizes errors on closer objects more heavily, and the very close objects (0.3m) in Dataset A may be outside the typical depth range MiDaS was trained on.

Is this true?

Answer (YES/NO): YES